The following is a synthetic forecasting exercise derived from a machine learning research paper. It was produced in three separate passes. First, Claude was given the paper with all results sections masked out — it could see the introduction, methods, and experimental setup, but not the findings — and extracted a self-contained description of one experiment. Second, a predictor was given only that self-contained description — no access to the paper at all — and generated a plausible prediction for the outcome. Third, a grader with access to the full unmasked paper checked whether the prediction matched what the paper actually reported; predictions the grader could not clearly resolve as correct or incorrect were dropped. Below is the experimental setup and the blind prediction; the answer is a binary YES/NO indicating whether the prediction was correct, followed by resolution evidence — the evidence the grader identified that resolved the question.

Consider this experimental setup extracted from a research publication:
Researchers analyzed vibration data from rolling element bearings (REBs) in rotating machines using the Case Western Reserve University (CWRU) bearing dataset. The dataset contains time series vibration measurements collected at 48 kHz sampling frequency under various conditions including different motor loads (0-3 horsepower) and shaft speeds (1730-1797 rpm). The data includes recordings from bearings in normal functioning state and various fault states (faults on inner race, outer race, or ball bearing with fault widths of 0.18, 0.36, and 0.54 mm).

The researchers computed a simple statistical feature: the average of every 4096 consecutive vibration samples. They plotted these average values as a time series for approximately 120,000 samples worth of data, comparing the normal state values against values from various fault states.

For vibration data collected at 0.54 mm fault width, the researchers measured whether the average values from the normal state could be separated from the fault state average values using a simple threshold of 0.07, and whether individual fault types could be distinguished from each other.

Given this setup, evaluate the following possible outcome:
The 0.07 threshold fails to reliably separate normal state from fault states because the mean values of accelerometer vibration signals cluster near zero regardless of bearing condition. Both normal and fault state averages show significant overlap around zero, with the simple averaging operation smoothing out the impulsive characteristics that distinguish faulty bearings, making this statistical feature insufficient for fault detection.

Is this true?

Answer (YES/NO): NO